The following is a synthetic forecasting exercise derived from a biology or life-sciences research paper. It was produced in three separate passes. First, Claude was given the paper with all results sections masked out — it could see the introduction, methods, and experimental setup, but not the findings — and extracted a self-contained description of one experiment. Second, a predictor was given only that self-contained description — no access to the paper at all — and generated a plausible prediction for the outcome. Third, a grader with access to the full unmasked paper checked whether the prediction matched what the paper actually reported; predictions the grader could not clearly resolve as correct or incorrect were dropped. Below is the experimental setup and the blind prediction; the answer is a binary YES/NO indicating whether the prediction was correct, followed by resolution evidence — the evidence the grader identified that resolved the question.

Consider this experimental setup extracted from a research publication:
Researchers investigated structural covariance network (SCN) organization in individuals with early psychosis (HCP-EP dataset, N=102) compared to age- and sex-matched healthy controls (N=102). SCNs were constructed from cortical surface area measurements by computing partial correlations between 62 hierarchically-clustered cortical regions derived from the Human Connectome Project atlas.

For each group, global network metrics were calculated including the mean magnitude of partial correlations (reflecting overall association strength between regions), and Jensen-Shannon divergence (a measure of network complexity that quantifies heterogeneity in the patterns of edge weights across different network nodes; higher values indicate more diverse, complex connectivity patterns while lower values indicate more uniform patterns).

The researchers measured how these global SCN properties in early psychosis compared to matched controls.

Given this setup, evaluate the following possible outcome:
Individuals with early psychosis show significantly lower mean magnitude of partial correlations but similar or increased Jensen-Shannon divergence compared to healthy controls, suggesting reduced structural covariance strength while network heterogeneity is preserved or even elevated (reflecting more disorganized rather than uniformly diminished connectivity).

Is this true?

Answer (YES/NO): YES